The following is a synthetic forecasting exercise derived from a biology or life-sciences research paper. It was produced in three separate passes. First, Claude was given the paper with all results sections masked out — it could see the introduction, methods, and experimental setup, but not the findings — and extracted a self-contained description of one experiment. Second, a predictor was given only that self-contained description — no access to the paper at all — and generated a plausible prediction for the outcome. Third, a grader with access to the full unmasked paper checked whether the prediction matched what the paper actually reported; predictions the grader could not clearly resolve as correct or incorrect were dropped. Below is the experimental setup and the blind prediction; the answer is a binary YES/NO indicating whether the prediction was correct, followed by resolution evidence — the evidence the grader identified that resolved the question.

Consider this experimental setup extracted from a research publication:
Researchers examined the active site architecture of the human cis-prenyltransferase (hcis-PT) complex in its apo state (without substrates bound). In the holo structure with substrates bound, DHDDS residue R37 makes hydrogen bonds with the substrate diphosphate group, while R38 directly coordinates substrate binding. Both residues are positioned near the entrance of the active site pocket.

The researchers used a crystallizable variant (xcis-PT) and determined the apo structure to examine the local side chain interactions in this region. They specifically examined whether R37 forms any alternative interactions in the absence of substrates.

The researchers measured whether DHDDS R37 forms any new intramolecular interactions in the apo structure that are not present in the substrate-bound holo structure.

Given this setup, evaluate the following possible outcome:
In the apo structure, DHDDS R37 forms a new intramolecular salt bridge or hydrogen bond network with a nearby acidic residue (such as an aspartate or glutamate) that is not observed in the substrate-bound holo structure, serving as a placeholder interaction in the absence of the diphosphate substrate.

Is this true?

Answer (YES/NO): YES